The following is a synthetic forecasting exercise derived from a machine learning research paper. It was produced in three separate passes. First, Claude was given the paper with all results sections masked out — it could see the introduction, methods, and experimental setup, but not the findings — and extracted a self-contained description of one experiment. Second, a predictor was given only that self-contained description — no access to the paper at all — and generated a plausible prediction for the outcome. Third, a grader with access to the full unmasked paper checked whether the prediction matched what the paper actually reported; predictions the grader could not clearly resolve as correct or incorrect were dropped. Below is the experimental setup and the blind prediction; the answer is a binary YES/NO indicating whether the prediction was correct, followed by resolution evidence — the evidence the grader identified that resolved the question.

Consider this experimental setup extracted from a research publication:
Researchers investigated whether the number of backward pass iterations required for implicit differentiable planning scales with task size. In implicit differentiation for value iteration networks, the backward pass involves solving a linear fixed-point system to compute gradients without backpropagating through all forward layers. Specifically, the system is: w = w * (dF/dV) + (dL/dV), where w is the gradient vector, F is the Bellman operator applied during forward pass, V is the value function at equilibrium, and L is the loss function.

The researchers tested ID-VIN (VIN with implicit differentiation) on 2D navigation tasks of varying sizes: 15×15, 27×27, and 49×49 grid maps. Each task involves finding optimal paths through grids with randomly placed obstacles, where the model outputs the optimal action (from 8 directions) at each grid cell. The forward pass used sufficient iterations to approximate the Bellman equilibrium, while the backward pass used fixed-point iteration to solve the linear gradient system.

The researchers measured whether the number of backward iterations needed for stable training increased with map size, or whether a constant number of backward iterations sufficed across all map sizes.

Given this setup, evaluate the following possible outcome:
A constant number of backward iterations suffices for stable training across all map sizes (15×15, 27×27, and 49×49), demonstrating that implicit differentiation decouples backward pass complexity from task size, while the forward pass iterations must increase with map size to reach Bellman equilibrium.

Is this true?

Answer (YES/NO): YES